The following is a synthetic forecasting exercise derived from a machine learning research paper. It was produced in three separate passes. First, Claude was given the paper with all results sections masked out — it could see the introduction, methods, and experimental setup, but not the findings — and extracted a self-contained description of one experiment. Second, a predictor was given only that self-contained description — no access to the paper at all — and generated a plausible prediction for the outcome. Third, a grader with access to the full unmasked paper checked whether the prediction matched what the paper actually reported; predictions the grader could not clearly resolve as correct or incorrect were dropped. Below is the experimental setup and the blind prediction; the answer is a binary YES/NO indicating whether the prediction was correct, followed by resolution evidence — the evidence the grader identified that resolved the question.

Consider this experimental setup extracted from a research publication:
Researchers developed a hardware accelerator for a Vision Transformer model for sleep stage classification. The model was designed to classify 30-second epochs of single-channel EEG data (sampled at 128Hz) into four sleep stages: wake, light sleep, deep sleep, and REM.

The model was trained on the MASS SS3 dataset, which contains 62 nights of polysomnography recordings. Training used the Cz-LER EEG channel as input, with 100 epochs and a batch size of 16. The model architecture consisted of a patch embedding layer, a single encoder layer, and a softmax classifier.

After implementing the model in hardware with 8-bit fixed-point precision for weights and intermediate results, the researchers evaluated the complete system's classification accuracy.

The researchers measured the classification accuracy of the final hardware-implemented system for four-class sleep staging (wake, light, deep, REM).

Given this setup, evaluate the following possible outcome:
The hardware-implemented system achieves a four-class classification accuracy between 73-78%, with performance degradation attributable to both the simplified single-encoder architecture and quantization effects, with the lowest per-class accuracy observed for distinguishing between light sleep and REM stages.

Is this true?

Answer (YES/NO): NO